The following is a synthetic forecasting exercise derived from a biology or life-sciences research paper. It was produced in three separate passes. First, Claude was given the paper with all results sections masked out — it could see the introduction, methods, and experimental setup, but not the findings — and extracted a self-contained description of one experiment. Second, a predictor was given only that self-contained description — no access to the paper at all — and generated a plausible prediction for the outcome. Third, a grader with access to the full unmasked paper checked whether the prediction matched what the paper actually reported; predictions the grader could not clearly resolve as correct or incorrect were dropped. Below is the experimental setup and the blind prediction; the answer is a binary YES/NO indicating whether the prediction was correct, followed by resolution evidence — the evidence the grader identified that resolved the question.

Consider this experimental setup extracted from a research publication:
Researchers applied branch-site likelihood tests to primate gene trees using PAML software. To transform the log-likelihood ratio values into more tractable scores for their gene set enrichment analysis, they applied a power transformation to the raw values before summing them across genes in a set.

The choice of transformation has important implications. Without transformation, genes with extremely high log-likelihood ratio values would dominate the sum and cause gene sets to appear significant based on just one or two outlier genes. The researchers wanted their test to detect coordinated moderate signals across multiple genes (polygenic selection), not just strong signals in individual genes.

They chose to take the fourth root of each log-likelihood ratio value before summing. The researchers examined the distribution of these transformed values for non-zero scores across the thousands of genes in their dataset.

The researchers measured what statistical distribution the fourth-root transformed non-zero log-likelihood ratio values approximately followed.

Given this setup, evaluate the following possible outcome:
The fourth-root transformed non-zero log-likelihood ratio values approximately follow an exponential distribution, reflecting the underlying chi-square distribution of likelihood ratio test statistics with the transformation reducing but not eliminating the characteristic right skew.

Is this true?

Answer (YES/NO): NO